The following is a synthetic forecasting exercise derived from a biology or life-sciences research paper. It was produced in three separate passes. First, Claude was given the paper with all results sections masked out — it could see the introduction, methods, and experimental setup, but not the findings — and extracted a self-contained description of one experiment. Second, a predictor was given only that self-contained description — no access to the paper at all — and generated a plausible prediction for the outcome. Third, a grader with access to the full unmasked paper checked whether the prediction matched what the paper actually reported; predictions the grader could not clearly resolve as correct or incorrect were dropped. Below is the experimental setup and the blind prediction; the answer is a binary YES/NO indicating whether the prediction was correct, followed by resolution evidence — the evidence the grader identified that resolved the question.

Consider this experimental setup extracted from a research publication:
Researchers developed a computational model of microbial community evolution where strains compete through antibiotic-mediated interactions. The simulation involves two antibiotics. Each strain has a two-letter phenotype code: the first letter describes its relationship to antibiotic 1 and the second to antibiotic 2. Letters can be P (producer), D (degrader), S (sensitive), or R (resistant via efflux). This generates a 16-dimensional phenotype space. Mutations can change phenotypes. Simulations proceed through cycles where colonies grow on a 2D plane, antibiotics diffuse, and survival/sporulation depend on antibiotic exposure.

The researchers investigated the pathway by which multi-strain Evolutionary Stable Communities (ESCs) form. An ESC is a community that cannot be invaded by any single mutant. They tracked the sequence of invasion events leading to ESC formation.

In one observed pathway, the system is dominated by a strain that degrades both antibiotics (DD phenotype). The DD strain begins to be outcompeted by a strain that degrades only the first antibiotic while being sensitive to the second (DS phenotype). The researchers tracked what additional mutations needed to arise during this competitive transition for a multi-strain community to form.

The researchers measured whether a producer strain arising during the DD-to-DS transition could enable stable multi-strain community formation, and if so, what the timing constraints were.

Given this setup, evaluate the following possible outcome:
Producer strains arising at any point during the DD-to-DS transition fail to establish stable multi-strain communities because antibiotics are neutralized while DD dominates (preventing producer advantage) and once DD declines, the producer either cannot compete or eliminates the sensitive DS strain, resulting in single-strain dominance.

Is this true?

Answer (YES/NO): NO